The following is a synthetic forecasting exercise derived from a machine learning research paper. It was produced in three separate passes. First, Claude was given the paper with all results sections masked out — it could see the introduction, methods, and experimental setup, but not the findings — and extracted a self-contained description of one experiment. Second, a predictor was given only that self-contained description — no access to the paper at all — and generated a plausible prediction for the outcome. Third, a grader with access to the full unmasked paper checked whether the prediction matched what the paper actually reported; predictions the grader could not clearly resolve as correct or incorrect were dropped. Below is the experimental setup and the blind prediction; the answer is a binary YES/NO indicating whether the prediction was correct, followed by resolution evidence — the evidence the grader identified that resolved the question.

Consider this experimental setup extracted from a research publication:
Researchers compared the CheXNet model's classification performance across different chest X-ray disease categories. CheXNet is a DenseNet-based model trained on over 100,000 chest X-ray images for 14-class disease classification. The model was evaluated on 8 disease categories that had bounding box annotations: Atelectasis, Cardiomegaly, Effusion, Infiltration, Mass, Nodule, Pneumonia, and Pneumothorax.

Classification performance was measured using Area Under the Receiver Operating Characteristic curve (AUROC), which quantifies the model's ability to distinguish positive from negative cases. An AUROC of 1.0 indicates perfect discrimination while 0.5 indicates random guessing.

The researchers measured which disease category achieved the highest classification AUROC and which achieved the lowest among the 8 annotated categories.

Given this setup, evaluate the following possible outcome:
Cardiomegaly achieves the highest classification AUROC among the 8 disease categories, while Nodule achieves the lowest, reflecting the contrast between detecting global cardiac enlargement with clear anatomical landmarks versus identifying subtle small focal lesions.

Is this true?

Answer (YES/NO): NO